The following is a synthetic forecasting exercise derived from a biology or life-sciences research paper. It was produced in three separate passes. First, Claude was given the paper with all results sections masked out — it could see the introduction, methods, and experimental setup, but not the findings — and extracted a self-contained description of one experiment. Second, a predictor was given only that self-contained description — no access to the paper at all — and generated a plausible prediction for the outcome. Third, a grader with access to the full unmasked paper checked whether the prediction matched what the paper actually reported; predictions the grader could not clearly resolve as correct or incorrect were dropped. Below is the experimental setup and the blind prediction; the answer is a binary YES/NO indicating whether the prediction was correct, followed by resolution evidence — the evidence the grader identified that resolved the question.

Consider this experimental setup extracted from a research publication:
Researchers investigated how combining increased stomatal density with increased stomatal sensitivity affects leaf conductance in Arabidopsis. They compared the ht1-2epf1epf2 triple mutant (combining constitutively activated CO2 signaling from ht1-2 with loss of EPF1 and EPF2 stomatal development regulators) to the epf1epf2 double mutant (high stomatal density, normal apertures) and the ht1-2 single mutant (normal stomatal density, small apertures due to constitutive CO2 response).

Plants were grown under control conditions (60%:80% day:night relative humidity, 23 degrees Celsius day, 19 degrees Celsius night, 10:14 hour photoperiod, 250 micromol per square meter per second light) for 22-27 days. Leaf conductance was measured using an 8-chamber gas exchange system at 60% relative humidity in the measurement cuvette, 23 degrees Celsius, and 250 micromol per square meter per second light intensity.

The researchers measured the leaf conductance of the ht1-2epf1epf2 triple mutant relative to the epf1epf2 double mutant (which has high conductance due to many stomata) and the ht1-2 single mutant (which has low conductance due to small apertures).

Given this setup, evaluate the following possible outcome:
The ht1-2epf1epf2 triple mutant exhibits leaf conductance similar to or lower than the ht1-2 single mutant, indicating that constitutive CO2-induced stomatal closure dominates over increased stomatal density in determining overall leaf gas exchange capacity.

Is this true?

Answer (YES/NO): NO